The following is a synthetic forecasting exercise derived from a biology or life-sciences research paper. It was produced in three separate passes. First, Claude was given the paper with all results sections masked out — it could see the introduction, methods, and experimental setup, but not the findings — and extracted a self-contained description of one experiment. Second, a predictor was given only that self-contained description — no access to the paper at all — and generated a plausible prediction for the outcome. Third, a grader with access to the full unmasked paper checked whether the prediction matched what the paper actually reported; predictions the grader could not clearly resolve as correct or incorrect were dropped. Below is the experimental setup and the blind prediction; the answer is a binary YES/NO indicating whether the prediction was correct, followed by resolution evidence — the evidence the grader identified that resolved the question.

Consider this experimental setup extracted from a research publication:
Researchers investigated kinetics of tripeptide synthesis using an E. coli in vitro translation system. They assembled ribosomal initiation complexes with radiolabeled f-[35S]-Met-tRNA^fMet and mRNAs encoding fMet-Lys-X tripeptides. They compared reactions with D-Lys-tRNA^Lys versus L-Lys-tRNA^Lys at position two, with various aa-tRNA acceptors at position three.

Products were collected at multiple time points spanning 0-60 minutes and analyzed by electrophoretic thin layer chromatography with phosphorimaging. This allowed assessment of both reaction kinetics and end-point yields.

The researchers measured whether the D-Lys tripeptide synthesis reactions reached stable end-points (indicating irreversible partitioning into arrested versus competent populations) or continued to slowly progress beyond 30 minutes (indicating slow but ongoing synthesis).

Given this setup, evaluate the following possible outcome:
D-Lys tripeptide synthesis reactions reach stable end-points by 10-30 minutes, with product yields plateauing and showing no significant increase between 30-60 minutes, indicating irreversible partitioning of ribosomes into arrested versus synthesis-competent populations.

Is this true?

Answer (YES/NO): YES